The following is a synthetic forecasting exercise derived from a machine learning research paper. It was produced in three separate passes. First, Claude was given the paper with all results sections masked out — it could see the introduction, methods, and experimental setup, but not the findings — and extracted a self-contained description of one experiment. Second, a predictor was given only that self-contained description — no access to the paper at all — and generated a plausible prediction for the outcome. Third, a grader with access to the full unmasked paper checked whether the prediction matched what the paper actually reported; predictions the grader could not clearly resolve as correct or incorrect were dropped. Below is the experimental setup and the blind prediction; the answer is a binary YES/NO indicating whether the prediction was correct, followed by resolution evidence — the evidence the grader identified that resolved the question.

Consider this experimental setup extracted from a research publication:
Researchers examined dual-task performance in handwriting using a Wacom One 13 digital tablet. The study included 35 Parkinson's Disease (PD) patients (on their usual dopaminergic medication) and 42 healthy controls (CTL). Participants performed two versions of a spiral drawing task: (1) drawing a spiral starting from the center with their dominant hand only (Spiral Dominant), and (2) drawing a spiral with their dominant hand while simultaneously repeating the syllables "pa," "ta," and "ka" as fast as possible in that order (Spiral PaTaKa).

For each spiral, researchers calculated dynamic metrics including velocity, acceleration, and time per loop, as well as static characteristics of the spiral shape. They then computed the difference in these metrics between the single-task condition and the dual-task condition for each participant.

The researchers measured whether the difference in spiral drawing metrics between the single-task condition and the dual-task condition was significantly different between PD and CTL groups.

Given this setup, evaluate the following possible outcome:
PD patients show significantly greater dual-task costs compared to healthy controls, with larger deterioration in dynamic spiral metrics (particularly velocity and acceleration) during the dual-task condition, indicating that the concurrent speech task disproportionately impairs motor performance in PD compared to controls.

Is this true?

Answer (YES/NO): NO